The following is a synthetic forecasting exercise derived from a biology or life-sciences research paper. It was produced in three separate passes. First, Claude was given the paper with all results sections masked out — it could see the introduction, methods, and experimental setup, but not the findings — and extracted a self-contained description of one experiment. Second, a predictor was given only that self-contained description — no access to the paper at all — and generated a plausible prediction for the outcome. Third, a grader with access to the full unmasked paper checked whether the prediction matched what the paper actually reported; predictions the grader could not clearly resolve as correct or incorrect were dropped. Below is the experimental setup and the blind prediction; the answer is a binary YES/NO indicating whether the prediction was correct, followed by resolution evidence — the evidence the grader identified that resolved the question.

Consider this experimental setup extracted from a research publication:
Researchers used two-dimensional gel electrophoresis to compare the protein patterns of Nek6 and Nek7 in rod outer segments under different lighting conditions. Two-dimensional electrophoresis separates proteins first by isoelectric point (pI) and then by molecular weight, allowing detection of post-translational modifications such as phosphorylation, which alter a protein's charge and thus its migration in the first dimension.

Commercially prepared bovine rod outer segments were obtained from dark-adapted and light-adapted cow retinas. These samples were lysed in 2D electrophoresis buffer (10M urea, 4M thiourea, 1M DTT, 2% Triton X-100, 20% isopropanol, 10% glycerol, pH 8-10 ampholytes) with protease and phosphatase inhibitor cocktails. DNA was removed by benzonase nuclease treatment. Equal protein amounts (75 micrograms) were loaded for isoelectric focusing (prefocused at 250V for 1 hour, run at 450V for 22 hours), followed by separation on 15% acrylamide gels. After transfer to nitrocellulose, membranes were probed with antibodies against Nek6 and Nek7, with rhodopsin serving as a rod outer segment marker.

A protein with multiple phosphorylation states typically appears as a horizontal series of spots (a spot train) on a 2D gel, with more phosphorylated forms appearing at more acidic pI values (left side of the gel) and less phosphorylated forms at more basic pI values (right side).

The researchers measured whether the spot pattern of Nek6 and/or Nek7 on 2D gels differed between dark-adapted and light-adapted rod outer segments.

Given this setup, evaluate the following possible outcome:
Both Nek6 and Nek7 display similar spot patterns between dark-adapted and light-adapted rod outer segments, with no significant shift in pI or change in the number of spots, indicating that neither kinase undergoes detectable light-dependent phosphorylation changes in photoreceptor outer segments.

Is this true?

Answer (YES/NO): NO